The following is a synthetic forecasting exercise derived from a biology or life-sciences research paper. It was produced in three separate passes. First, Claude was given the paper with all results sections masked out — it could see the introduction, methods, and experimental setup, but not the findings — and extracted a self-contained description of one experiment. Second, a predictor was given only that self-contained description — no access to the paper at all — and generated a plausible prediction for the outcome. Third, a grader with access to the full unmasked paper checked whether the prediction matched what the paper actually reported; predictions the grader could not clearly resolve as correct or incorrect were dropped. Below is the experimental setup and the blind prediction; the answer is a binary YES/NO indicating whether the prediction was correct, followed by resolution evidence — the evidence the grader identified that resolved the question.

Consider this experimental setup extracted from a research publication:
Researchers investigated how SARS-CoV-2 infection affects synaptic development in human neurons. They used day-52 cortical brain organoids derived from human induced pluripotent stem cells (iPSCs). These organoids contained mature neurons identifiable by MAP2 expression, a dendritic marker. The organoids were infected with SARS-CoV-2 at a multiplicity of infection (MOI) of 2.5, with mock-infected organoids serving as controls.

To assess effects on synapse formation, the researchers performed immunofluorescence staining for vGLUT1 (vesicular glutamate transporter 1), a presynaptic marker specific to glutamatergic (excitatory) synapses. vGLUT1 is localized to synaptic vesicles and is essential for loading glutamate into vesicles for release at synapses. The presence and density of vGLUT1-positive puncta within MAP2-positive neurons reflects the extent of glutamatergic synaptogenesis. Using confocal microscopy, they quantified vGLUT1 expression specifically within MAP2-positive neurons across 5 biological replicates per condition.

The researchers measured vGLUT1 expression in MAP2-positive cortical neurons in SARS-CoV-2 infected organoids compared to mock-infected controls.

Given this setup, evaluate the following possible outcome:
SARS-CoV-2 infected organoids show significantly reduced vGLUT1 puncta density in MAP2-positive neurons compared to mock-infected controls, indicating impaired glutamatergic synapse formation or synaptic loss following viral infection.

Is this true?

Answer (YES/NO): YES